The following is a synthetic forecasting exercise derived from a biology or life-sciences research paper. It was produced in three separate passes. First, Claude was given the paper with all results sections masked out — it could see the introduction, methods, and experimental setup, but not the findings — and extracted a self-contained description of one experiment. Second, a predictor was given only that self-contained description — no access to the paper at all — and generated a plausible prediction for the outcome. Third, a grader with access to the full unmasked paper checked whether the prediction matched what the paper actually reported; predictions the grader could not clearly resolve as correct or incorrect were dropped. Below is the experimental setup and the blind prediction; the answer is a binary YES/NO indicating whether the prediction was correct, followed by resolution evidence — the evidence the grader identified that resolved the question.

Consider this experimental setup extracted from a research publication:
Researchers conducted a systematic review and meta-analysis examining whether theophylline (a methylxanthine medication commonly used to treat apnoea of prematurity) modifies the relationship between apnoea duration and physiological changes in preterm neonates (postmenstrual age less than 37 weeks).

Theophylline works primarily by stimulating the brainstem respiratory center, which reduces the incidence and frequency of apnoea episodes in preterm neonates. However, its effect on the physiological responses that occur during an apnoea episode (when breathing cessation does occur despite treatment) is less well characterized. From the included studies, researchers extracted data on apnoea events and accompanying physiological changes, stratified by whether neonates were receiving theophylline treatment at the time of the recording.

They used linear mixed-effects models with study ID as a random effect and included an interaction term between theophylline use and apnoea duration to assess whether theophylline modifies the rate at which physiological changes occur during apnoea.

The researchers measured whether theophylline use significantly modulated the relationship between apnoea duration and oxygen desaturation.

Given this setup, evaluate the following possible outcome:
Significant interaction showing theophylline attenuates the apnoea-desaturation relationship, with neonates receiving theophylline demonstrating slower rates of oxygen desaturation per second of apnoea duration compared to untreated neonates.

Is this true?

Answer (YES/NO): NO